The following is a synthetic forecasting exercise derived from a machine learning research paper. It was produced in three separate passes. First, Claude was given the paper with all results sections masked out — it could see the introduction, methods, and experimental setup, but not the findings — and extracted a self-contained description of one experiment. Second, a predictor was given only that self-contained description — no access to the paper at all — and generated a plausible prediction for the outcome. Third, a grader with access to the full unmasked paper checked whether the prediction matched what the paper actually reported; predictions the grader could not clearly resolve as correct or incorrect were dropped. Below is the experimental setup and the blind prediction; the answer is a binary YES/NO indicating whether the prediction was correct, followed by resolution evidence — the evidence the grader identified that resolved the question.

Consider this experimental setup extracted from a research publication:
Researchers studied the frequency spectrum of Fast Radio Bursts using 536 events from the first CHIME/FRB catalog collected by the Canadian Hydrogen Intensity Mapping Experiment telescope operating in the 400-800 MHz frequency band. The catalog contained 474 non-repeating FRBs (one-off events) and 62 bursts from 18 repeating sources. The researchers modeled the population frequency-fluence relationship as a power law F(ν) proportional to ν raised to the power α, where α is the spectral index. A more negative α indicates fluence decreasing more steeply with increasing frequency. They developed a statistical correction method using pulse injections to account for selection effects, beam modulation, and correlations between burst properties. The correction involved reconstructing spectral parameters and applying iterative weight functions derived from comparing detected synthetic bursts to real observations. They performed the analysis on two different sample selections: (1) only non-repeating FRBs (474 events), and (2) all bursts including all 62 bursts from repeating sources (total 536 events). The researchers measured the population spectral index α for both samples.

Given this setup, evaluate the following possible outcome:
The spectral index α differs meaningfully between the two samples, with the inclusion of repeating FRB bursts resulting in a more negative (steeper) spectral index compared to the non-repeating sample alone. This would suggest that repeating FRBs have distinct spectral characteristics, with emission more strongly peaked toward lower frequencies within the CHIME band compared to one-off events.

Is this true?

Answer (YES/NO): NO